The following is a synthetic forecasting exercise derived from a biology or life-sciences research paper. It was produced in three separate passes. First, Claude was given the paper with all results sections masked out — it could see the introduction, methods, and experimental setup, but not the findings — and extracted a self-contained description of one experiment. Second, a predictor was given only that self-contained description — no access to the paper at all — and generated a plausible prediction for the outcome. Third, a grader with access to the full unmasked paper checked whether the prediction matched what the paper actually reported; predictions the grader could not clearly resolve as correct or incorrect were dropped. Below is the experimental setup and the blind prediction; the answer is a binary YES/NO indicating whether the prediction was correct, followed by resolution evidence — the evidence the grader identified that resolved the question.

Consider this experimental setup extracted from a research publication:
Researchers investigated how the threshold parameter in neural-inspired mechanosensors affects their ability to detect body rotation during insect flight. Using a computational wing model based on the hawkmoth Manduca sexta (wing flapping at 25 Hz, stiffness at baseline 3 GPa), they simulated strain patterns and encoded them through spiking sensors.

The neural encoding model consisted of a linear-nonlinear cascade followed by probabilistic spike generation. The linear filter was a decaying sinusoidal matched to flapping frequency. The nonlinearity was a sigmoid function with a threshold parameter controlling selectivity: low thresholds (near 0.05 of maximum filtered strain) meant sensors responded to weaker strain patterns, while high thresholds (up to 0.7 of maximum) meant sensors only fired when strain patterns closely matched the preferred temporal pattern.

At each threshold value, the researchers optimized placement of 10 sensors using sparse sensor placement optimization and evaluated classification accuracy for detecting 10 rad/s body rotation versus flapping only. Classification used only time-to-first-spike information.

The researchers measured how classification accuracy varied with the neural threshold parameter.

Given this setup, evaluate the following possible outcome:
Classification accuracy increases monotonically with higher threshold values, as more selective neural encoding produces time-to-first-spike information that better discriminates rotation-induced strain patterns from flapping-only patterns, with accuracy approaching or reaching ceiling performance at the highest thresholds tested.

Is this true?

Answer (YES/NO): NO